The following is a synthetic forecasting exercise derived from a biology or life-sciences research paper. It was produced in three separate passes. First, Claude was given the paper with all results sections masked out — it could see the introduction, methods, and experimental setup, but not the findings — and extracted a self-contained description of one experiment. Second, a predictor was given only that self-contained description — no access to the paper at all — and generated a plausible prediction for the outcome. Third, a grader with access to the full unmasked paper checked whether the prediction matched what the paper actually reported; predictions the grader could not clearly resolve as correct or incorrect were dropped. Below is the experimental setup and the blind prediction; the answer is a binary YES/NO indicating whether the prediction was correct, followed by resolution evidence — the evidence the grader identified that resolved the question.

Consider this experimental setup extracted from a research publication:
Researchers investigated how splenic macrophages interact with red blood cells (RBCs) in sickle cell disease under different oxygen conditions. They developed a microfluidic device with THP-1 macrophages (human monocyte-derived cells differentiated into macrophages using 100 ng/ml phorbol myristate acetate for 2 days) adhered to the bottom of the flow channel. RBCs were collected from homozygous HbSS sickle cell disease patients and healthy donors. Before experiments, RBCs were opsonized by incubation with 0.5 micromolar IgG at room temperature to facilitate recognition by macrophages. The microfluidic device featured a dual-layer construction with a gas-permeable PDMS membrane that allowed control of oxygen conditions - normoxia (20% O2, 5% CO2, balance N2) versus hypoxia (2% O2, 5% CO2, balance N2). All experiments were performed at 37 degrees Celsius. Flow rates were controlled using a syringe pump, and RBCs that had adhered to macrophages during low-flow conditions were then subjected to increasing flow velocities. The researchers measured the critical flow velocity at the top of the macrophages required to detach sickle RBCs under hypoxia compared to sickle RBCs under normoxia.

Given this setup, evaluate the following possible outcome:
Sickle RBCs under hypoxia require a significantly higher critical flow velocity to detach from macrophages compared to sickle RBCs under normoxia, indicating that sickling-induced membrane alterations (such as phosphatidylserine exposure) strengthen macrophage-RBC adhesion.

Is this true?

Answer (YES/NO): YES